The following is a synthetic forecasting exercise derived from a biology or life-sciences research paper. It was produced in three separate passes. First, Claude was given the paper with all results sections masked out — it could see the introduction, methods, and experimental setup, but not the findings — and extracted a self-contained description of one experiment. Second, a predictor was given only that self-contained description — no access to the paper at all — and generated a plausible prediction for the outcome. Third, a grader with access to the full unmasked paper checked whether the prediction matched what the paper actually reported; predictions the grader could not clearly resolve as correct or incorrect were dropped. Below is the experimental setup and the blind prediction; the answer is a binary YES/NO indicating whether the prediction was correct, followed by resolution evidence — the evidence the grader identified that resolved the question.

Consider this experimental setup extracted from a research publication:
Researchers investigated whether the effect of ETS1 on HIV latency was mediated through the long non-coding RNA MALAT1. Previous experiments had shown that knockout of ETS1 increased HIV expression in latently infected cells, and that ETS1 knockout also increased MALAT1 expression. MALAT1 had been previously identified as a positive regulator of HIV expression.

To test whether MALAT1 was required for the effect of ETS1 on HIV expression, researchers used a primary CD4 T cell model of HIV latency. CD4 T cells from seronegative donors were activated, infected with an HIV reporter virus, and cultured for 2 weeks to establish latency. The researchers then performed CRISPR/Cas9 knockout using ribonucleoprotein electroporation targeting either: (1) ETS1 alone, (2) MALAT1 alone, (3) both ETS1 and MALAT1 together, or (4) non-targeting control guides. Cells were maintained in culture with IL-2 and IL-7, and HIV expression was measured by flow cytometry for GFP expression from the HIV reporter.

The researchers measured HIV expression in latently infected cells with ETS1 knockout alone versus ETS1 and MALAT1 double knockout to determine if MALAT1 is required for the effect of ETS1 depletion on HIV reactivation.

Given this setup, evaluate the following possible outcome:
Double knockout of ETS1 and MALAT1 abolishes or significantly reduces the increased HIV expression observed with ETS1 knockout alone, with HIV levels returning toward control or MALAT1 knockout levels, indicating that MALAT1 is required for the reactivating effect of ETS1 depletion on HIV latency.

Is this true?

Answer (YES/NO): NO